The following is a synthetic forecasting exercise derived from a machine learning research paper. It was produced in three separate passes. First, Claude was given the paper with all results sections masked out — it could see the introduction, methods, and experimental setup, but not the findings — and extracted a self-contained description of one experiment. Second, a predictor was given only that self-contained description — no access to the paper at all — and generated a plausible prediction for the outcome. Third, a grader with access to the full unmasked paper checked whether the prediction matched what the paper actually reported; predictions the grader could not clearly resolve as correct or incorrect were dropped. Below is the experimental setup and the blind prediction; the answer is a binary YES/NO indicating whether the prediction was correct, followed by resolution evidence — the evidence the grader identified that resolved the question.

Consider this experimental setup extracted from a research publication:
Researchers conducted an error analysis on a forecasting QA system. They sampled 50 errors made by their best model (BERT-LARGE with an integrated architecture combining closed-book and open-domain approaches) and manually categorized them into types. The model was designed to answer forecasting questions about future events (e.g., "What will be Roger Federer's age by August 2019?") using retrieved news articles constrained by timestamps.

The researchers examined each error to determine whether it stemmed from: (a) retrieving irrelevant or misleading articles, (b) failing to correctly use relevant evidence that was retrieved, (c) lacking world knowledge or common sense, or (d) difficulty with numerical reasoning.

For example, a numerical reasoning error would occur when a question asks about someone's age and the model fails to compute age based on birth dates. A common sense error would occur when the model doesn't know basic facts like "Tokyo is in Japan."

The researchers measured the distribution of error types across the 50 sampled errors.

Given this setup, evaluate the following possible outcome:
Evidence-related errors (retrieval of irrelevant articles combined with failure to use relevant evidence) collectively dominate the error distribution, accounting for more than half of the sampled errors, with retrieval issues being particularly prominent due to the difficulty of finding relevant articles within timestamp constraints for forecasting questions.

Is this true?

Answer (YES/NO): YES